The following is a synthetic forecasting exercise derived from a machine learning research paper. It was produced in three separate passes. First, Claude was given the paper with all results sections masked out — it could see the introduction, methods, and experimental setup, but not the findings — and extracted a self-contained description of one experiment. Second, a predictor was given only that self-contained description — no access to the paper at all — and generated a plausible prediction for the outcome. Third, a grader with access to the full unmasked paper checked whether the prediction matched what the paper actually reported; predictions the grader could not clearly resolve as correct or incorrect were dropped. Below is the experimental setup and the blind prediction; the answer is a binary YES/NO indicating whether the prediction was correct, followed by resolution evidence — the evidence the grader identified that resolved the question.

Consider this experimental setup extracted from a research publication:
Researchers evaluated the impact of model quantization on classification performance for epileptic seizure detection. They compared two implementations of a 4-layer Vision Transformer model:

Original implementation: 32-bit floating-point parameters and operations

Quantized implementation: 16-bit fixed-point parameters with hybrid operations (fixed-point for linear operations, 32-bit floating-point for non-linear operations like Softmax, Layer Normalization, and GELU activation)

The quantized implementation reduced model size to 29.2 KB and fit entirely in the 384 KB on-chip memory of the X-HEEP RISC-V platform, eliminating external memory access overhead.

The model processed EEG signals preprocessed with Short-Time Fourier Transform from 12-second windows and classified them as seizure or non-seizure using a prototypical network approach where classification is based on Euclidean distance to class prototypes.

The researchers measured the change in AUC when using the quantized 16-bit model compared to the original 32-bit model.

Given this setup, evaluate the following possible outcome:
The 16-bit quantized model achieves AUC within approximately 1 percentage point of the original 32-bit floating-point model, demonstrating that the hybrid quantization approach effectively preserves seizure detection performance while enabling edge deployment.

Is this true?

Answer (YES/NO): YES